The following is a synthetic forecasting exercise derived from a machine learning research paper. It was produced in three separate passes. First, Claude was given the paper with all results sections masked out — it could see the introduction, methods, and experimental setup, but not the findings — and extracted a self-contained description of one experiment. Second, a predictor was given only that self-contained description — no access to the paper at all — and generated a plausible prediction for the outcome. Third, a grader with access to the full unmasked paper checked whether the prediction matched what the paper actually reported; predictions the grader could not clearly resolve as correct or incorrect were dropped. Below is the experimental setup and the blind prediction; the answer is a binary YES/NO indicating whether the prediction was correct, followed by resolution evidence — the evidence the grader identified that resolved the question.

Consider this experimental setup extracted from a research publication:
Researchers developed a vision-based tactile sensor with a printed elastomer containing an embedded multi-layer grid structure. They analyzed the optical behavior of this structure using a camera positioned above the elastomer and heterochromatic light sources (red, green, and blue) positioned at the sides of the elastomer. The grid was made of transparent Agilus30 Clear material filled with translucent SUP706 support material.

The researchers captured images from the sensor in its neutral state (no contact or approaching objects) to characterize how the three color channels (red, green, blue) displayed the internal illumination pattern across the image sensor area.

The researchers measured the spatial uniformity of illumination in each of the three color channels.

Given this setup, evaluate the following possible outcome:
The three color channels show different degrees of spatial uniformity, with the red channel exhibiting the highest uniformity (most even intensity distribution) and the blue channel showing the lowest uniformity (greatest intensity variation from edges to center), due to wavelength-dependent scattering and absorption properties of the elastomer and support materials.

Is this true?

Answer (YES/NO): NO